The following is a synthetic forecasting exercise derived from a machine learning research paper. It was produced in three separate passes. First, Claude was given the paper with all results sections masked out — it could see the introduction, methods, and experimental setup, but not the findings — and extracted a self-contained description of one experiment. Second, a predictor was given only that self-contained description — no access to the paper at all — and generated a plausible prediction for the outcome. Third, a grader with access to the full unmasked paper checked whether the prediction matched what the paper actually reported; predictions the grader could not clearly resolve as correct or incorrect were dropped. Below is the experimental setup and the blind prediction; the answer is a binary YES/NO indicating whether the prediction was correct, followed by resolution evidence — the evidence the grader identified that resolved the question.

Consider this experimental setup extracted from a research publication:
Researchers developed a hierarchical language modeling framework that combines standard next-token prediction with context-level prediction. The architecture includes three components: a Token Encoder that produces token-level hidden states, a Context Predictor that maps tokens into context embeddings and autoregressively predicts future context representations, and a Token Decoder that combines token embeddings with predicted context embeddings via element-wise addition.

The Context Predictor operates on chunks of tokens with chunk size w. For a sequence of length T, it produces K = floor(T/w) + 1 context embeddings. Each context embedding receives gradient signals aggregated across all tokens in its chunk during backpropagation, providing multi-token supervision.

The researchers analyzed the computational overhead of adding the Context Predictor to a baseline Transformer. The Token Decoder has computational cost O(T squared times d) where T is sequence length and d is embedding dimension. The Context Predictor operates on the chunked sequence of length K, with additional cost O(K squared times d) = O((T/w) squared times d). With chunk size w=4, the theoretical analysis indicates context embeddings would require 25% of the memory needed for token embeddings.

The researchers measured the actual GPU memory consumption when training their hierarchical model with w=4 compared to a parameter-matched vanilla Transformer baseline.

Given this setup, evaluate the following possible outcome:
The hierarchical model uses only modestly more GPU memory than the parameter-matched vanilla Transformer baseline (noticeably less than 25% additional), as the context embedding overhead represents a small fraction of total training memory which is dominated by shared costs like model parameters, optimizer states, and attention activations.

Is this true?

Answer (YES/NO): YES